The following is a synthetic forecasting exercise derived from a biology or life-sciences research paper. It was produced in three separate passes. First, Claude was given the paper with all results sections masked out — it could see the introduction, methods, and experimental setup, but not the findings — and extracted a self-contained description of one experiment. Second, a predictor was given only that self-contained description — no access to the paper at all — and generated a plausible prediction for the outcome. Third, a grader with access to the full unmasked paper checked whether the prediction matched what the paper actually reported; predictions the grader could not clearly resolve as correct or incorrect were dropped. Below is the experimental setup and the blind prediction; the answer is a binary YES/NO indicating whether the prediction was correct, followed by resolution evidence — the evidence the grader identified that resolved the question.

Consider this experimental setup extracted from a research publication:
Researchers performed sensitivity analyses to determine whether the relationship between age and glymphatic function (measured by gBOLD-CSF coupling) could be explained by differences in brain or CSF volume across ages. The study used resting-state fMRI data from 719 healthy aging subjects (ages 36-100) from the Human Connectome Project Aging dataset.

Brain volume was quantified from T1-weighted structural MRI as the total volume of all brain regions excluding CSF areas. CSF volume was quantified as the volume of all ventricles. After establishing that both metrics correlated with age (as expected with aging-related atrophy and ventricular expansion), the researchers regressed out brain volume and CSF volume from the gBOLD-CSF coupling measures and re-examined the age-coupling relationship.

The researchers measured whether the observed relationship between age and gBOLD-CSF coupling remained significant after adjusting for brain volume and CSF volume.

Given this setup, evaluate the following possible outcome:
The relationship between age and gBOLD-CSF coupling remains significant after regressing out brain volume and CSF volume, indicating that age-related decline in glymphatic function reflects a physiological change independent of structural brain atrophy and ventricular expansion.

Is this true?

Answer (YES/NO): YES